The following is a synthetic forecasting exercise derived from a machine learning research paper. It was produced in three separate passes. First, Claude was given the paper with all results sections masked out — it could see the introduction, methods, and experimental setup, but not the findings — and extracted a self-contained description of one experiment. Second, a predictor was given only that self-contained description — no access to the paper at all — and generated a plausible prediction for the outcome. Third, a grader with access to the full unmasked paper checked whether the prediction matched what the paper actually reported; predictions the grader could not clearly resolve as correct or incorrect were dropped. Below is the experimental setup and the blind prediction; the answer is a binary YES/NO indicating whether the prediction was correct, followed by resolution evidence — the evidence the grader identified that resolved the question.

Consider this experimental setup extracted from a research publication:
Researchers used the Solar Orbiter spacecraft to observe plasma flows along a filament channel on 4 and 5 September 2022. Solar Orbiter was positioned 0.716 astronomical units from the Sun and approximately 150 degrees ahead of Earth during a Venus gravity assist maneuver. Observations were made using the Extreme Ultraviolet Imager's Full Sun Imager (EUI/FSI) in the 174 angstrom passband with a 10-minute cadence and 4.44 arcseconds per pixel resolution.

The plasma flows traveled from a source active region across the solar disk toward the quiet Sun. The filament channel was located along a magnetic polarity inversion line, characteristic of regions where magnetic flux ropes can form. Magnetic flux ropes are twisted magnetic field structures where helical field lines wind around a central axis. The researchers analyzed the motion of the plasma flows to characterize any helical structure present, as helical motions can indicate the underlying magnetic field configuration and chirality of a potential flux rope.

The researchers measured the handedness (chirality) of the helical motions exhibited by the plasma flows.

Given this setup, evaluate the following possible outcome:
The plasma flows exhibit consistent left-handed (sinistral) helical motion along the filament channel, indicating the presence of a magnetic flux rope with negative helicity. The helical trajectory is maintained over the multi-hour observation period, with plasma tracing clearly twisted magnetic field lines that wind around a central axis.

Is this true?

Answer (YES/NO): NO